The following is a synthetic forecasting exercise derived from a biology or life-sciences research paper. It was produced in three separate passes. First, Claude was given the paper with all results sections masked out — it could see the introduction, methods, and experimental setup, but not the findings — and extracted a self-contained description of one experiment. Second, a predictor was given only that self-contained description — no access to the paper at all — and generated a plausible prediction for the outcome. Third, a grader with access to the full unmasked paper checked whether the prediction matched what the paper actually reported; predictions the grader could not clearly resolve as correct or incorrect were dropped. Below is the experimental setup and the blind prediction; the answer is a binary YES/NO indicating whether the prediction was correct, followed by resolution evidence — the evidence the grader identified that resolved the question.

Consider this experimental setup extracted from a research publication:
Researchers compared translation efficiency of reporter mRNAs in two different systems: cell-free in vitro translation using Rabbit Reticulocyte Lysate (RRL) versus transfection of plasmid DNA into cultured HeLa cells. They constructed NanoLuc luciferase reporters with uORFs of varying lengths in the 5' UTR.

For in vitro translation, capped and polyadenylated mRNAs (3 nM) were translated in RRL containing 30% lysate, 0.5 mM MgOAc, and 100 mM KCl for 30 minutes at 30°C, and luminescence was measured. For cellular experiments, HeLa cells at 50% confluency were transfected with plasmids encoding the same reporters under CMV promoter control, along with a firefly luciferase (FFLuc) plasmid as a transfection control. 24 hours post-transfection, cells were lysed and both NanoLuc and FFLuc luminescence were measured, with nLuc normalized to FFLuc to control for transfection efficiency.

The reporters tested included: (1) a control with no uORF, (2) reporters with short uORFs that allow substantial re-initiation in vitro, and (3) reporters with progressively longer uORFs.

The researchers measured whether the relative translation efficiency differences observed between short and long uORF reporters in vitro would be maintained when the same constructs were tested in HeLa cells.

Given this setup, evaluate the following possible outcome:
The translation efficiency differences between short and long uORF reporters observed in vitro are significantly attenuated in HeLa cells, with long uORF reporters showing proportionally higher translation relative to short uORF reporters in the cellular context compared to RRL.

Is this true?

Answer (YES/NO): YES